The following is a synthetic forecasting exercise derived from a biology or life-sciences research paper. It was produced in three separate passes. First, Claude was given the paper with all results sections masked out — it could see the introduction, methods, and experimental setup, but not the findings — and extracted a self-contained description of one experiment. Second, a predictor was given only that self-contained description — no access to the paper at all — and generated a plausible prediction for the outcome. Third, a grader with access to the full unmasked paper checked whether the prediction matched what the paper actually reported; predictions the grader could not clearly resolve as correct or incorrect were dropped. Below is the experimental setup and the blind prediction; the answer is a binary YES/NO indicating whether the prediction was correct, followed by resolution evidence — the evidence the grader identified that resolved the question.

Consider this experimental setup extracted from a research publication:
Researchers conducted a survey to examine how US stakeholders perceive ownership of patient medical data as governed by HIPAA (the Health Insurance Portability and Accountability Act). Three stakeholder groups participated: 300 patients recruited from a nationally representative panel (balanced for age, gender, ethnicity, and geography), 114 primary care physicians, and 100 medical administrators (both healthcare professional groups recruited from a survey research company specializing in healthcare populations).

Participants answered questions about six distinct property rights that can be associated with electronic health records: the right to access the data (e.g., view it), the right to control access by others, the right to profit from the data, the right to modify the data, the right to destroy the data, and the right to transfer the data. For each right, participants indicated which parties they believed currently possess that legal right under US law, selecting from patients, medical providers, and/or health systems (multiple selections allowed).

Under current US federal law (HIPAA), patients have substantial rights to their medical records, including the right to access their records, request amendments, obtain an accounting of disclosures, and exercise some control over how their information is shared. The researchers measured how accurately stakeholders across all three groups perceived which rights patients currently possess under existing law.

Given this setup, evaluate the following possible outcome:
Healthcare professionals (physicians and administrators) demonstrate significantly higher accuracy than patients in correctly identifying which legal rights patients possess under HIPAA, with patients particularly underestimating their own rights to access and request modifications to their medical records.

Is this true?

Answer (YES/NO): NO